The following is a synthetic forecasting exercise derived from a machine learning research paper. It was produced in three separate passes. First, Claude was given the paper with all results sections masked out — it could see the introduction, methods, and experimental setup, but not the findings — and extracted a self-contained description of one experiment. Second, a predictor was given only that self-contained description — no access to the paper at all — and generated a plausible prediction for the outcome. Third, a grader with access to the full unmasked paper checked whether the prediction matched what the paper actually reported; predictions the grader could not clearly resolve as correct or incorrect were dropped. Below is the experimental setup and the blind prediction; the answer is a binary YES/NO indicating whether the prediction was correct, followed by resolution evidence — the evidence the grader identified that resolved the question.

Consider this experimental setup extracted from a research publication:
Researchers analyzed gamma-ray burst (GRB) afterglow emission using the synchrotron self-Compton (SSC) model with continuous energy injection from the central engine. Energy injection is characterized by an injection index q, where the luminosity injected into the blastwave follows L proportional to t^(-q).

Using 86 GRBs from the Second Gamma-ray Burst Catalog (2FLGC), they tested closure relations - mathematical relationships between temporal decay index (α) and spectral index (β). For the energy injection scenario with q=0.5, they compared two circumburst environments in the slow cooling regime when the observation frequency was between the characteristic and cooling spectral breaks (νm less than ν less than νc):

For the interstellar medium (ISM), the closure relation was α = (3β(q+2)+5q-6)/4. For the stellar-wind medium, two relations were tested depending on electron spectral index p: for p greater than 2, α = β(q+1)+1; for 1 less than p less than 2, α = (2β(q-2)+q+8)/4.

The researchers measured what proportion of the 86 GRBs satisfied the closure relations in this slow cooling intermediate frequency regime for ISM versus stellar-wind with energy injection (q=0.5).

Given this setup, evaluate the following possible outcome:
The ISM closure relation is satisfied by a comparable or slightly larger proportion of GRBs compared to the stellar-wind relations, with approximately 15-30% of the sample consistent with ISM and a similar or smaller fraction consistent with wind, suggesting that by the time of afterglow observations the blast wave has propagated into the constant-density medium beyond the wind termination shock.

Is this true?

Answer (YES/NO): NO